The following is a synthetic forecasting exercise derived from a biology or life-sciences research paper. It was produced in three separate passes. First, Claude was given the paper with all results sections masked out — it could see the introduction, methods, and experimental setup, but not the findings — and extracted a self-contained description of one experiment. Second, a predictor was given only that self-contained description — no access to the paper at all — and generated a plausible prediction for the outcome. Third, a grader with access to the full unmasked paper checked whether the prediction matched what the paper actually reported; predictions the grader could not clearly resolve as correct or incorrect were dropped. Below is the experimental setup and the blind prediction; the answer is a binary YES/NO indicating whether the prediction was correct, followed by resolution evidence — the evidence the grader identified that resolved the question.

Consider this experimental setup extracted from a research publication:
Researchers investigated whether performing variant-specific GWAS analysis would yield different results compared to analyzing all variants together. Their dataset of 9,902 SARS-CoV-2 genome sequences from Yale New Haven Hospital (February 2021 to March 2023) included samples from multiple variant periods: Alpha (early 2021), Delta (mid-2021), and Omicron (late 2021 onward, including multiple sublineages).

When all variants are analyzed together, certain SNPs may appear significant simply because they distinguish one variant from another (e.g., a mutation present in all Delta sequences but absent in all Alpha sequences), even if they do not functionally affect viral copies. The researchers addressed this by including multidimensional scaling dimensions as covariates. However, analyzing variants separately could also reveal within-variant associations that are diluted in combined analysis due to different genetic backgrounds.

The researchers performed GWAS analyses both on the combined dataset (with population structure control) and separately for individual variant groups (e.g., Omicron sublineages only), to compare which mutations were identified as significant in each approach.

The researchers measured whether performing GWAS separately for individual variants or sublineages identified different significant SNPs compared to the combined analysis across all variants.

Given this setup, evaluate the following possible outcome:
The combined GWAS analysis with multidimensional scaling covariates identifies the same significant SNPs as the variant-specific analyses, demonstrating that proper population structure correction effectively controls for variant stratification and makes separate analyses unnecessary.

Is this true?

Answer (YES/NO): NO